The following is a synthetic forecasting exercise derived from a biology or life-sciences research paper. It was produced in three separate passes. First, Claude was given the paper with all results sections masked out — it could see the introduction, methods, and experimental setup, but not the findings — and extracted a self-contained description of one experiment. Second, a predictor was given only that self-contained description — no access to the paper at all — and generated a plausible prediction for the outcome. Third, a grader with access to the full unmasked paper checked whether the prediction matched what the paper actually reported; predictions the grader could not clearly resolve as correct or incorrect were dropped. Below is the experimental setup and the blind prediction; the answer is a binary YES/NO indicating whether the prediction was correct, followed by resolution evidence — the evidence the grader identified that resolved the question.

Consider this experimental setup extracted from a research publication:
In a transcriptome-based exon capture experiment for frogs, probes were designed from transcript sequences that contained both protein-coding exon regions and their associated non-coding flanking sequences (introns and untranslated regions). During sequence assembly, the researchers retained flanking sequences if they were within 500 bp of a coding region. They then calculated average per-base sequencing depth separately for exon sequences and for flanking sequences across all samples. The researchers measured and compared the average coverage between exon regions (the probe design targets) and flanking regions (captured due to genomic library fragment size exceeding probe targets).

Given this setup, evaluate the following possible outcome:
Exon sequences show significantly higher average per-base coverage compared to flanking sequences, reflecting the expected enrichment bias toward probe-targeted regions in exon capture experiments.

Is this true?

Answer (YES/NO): YES